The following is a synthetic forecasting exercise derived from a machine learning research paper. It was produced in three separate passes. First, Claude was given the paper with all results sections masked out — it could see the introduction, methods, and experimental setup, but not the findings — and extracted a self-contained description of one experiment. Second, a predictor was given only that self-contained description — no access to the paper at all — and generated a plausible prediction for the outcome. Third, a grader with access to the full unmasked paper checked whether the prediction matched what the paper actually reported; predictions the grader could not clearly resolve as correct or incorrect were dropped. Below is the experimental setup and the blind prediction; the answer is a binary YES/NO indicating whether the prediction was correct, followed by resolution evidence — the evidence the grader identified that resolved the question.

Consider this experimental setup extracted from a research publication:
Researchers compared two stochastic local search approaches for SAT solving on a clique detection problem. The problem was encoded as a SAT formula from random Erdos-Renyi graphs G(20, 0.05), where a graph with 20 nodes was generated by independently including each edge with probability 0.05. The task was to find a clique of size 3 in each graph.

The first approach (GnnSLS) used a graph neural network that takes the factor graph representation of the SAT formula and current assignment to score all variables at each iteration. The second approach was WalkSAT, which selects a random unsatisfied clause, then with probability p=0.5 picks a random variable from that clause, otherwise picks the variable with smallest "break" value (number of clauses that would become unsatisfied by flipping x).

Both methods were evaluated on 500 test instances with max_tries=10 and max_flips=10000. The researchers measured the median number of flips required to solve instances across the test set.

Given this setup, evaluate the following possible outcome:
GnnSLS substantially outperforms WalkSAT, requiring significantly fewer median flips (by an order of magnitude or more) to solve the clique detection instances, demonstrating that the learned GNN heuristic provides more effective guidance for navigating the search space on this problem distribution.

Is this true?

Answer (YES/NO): NO